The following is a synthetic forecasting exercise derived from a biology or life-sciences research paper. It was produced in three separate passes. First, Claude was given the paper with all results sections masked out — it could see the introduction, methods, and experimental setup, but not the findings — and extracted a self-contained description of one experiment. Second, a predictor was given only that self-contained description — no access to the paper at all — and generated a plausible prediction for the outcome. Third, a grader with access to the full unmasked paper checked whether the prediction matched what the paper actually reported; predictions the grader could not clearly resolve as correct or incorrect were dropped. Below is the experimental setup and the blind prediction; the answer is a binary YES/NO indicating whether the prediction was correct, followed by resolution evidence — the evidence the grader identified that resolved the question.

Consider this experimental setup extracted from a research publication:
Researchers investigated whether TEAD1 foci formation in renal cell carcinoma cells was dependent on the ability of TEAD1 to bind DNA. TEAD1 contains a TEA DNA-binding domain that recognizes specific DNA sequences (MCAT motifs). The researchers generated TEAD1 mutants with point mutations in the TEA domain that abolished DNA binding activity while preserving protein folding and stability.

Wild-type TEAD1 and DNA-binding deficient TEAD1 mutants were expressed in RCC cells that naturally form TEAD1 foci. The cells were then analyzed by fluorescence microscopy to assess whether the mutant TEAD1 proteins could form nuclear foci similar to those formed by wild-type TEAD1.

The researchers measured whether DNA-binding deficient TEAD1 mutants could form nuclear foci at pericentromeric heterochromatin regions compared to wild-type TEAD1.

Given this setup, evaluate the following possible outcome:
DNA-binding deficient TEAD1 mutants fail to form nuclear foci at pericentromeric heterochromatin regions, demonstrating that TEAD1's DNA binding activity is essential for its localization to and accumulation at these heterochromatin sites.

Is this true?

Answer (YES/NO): YES